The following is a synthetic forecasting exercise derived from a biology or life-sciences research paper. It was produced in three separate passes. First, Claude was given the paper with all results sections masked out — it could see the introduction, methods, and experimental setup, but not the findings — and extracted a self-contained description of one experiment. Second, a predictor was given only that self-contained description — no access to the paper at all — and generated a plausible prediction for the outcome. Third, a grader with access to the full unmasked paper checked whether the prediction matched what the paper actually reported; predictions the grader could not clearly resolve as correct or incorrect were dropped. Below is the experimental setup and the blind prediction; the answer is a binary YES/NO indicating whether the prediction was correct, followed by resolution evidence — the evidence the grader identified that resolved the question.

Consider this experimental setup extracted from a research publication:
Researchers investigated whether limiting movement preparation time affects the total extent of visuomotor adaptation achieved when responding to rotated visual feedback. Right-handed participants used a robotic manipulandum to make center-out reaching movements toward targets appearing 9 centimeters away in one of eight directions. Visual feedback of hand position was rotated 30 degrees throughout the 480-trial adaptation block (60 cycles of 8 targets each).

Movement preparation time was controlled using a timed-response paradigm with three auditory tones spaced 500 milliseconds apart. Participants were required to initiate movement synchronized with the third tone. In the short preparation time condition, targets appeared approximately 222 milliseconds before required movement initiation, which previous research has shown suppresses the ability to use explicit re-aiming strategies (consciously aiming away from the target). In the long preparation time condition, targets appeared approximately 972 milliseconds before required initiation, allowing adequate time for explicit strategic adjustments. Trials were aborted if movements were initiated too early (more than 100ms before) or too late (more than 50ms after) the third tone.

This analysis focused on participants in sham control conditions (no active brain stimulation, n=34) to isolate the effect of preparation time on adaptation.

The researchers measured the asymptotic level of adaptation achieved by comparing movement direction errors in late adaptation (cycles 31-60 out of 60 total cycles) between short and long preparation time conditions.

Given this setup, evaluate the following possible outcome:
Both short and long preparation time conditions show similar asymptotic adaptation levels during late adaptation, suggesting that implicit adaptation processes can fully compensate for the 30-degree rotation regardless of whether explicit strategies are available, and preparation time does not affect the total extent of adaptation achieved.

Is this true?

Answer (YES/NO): NO